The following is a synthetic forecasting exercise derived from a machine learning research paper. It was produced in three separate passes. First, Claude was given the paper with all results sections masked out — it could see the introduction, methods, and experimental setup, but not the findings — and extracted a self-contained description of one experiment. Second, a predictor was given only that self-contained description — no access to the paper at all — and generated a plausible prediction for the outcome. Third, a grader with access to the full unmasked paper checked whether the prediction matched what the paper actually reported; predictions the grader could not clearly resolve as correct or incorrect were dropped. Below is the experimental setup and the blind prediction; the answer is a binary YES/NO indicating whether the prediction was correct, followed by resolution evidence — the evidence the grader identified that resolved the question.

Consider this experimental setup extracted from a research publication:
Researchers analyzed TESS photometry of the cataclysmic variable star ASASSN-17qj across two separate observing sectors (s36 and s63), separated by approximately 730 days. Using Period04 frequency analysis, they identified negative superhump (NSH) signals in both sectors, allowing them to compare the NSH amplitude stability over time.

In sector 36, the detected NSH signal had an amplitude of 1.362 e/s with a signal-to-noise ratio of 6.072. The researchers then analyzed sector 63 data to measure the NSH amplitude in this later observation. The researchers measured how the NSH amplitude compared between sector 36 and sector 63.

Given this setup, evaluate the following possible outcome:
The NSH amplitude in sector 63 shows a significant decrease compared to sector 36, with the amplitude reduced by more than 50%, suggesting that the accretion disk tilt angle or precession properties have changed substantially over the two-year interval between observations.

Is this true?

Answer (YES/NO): NO